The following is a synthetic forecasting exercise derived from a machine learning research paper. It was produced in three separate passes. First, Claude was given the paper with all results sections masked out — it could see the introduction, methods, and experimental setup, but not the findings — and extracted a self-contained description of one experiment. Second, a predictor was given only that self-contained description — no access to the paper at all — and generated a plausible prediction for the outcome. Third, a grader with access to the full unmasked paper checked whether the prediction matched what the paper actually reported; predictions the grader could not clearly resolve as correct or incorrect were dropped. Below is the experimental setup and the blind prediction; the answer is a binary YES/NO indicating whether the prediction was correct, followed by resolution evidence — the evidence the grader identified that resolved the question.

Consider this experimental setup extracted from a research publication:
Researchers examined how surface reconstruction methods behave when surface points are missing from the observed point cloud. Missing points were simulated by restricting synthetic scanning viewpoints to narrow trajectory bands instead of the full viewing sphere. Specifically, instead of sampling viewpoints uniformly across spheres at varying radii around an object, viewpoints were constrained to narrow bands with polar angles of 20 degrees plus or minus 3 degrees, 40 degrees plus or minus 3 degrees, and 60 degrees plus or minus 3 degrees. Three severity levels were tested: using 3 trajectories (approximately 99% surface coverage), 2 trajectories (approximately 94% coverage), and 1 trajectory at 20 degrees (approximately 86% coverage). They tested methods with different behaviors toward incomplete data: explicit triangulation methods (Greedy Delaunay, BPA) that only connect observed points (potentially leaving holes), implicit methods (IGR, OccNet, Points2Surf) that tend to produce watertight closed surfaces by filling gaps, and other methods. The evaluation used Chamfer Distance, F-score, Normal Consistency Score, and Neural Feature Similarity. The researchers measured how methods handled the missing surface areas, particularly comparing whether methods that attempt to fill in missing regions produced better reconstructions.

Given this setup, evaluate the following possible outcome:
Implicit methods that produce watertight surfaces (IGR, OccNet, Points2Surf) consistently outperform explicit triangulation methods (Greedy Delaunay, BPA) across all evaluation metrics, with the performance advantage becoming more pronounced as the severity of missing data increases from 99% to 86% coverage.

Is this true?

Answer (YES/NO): NO